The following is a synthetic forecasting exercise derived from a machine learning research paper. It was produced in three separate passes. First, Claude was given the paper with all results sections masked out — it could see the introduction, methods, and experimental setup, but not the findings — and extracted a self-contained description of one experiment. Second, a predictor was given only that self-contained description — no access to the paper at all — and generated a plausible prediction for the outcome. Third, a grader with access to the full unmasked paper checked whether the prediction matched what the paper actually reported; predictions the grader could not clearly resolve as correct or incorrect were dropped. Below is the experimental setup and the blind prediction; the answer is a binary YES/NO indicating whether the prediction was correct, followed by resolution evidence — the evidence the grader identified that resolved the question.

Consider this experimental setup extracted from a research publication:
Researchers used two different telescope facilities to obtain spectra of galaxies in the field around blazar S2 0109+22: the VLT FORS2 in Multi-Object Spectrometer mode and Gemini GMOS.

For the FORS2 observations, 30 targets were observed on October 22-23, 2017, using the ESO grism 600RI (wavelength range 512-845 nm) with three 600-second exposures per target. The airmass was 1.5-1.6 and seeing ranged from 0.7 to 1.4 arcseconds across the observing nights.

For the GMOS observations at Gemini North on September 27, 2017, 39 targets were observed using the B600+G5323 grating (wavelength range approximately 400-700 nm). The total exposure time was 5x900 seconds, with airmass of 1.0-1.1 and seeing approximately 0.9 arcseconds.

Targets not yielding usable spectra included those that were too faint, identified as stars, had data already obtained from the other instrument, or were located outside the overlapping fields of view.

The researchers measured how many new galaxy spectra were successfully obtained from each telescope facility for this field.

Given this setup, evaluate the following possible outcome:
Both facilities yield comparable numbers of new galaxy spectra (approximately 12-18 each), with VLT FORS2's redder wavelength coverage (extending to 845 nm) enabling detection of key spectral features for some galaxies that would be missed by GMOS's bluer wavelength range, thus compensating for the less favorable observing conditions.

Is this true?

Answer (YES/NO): NO